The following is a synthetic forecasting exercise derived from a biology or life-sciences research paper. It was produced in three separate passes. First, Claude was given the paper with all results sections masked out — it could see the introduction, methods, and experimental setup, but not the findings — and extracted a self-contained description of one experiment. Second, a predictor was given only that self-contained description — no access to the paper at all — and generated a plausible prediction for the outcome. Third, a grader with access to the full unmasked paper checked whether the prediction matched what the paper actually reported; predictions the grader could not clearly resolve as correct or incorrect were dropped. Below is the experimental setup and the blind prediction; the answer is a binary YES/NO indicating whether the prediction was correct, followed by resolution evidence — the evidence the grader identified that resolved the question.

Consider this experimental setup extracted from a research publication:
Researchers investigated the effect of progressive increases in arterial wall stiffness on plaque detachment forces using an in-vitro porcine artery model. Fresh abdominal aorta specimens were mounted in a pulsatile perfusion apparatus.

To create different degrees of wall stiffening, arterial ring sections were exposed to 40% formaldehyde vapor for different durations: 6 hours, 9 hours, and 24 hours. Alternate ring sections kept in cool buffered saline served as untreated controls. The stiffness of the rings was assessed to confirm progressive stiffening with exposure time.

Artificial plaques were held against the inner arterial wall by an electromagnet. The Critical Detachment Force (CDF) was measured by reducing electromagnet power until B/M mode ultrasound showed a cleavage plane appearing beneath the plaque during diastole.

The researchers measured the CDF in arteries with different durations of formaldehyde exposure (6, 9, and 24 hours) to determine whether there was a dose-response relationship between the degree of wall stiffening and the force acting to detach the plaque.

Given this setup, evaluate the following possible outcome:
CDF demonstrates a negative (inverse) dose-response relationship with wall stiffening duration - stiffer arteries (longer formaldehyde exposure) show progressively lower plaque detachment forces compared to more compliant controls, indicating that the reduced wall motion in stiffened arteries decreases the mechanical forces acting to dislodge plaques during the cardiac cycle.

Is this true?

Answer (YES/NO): NO